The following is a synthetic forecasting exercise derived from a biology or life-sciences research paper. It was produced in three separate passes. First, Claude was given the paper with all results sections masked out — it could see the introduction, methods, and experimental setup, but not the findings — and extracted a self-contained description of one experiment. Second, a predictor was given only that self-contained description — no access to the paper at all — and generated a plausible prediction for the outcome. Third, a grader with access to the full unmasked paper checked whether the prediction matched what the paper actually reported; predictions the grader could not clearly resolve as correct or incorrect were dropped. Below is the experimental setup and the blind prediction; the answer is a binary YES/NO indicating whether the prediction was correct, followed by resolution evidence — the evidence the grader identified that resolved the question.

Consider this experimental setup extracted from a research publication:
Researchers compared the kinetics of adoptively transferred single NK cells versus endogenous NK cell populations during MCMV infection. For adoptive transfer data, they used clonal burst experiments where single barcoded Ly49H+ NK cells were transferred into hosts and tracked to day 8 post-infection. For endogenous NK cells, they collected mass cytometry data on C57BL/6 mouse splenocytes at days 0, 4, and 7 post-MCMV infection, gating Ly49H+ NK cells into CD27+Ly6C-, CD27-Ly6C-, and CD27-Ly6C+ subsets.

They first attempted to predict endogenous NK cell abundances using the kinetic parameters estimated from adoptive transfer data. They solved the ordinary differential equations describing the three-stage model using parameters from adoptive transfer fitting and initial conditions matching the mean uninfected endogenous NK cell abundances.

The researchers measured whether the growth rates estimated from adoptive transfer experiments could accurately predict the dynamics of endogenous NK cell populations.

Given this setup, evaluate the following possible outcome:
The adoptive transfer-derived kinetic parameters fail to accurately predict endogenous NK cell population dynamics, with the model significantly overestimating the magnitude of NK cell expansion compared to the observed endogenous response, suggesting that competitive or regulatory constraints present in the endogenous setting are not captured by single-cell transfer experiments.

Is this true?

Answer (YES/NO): YES